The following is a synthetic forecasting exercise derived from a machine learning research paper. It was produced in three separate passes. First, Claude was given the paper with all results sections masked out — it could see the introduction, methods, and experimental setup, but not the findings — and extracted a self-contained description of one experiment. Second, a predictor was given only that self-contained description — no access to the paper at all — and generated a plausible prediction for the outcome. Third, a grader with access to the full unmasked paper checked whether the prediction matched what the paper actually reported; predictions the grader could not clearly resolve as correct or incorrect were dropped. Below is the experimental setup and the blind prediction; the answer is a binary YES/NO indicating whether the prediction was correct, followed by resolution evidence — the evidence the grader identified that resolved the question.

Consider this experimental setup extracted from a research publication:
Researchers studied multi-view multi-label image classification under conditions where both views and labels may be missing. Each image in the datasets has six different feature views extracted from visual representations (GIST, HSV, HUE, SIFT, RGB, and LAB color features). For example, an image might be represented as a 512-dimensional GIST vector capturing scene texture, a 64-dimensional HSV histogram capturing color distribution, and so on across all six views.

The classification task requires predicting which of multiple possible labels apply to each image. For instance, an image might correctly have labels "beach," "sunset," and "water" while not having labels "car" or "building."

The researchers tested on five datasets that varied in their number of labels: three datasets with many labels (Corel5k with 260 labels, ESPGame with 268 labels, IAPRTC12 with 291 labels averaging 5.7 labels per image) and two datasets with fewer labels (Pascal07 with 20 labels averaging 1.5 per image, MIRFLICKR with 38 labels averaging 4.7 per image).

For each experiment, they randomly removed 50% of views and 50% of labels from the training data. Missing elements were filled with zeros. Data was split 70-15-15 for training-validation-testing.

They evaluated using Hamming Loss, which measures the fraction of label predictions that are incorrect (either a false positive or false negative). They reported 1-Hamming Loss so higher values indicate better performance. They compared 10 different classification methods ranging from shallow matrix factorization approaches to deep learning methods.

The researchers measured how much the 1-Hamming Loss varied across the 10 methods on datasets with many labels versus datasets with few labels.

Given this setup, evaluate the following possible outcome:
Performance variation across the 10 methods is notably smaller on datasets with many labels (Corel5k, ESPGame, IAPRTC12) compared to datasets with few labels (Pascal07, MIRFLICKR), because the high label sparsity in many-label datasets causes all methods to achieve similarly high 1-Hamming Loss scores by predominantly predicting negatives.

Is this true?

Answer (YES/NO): YES